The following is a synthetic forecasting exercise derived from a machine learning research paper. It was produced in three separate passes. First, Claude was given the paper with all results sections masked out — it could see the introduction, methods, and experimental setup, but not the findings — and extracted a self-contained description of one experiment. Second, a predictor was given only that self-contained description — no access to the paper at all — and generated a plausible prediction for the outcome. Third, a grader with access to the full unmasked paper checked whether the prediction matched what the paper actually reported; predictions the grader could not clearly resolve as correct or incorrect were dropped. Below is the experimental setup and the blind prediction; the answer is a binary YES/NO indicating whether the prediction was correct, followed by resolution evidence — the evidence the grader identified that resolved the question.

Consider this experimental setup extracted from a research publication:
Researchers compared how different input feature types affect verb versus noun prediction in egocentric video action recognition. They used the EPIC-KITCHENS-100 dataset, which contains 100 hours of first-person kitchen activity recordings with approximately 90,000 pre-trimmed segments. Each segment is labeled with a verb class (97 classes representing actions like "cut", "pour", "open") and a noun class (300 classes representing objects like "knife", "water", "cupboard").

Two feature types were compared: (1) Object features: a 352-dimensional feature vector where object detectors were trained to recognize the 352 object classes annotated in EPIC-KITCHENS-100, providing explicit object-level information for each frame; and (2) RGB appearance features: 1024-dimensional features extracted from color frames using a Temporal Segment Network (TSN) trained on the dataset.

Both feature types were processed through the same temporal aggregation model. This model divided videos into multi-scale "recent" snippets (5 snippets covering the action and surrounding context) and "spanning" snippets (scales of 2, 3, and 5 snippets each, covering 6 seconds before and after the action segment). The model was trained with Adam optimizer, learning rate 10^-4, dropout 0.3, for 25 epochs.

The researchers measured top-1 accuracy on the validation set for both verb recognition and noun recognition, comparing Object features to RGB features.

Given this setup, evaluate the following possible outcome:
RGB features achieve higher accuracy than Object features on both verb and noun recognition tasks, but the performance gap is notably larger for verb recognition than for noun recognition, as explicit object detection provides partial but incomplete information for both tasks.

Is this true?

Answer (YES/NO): YES